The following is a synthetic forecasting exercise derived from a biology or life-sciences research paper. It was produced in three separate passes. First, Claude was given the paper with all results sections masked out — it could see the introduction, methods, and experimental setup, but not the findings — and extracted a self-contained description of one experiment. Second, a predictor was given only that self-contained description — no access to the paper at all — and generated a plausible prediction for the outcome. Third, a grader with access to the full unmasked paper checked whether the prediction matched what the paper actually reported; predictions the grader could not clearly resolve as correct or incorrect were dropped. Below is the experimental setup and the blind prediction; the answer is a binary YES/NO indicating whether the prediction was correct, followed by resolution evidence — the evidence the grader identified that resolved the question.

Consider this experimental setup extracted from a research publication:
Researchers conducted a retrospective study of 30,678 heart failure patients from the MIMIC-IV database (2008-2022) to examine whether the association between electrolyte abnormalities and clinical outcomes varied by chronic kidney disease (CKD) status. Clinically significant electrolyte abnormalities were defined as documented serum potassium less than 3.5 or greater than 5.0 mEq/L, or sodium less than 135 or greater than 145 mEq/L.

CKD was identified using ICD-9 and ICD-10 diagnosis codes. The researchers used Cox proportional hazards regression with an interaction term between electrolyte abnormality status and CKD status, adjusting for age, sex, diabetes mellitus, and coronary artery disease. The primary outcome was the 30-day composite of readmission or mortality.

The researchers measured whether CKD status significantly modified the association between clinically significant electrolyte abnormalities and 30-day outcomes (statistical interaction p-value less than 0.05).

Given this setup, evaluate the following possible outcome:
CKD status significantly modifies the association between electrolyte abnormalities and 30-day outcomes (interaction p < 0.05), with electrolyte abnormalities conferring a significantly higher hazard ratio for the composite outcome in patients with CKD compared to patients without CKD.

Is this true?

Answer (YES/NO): NO